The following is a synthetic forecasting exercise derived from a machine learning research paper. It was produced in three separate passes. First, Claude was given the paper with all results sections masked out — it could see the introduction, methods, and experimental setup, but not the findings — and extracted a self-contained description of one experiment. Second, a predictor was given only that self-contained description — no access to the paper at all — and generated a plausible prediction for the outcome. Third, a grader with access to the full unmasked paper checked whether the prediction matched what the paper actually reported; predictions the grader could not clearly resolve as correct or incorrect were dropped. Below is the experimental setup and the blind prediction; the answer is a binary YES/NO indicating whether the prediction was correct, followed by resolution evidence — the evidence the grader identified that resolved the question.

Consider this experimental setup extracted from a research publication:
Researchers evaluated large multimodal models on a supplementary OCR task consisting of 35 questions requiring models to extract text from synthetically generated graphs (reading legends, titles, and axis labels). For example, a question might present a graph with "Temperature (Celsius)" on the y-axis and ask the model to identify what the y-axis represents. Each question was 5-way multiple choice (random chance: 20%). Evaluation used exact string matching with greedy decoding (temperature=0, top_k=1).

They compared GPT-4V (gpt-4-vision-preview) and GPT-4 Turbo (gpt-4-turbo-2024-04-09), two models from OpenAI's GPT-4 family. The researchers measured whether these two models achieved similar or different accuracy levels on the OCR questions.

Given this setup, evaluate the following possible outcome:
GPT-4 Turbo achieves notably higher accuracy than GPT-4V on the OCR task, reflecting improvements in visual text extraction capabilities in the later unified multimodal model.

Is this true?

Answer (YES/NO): NO